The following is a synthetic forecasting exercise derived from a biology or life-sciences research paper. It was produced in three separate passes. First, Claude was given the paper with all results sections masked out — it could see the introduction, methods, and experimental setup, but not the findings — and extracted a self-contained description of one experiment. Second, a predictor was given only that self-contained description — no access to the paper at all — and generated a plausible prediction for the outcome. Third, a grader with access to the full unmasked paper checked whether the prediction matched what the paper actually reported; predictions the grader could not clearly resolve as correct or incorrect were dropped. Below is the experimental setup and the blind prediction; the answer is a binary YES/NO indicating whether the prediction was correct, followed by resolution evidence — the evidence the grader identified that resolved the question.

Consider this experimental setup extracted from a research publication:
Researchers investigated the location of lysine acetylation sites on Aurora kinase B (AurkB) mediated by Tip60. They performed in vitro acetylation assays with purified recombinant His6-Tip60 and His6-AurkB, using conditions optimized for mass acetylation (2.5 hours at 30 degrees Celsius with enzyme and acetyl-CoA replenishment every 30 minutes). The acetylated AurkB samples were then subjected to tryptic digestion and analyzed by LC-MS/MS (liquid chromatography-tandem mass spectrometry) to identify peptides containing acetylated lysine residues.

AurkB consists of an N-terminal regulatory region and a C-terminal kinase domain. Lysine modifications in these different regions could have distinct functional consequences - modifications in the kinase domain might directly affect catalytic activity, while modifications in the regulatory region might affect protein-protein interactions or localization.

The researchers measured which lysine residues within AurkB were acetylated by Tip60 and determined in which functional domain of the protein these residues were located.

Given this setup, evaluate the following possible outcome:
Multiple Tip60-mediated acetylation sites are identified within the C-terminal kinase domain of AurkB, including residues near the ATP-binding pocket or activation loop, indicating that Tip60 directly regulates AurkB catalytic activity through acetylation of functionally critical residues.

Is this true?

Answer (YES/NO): YES